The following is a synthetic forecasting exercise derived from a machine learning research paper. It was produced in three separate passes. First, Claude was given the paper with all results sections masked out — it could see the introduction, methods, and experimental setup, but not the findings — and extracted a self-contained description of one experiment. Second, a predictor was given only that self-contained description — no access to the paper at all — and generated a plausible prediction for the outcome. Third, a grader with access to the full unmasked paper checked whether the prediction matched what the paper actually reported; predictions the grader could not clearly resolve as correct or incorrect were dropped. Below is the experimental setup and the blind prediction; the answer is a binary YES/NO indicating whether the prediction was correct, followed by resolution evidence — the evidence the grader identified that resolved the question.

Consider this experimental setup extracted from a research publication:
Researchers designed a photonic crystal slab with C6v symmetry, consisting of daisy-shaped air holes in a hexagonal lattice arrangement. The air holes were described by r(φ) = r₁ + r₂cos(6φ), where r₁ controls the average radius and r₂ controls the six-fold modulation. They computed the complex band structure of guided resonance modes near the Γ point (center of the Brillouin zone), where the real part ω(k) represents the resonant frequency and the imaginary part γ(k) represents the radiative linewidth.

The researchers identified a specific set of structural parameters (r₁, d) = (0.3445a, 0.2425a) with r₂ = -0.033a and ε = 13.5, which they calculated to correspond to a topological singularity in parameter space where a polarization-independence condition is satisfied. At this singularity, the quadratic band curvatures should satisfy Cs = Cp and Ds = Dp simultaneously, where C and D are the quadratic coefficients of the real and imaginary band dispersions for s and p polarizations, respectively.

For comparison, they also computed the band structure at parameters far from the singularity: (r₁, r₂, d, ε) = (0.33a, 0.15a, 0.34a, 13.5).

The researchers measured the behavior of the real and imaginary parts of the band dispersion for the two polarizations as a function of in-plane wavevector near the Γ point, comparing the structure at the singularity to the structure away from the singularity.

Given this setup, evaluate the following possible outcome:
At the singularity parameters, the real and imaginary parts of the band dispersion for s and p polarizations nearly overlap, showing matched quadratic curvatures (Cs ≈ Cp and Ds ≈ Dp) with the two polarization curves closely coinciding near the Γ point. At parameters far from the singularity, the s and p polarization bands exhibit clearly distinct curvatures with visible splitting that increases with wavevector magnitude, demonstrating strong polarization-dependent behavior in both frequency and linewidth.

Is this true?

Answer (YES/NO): YES